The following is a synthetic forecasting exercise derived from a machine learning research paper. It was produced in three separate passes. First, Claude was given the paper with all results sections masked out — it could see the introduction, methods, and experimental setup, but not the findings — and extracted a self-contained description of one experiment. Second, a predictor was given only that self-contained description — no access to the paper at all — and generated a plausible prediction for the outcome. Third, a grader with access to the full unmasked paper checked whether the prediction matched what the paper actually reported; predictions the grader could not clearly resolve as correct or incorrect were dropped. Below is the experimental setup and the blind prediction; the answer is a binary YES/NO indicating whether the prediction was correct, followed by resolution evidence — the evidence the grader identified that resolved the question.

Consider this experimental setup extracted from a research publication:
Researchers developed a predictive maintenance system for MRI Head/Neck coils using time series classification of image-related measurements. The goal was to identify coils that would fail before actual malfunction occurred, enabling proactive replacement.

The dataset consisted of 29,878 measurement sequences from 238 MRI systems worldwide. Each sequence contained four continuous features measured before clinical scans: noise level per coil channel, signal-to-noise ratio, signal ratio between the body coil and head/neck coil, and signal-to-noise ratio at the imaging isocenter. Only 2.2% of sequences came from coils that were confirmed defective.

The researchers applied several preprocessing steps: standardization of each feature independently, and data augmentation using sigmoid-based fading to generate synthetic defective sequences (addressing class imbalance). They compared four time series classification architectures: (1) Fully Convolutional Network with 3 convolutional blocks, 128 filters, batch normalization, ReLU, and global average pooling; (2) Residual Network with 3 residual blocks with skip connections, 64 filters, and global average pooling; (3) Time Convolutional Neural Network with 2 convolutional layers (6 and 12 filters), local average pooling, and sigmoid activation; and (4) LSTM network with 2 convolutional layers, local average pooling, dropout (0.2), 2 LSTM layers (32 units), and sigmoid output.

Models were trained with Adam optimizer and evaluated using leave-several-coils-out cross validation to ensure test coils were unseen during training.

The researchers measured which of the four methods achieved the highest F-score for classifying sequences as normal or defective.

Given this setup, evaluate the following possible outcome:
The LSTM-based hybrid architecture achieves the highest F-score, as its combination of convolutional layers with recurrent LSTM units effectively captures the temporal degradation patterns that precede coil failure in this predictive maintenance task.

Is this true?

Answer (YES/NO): YES